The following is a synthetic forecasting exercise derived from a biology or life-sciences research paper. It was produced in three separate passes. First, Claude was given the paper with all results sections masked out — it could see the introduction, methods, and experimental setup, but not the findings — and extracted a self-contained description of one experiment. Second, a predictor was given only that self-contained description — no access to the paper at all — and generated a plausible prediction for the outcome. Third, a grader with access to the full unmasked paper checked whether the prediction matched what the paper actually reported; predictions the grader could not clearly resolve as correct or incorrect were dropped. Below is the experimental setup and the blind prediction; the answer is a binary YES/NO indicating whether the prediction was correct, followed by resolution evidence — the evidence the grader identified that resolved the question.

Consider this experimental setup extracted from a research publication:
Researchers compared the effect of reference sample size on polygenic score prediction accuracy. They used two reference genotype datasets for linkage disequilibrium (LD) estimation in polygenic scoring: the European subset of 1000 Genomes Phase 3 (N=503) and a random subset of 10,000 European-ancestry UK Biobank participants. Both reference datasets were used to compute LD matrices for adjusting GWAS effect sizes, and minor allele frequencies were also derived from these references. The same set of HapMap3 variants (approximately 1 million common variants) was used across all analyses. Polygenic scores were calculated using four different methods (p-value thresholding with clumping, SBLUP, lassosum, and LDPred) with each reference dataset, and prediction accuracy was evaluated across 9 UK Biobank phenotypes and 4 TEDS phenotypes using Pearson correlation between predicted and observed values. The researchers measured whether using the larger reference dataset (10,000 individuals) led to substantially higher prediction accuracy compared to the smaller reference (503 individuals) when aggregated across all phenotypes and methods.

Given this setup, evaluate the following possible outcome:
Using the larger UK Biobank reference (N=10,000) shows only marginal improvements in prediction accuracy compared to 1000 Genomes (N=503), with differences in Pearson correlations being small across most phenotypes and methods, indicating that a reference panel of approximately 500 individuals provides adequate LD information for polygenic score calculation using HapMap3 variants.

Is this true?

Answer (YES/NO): YES